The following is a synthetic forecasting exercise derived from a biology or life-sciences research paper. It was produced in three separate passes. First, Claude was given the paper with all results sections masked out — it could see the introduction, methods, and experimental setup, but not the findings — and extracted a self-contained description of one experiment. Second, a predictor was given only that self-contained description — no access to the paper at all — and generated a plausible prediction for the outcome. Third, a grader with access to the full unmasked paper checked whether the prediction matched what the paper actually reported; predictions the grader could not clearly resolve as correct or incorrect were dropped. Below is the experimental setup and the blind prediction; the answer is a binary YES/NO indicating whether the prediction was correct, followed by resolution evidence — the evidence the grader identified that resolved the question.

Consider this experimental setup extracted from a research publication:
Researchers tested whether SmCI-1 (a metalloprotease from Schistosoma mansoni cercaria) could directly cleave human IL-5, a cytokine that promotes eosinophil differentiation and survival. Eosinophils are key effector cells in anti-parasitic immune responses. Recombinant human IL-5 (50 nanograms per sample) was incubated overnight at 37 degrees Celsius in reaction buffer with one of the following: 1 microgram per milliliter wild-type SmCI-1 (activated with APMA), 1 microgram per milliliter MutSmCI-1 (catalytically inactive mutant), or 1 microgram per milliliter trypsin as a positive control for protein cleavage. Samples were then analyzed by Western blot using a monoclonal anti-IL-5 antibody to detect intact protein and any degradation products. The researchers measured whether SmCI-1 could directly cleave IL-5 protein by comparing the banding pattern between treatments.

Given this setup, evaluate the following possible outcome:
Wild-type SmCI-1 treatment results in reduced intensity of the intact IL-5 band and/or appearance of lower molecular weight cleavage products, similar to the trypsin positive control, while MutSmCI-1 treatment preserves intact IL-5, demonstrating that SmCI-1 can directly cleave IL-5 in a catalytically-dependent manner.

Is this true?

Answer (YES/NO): NO